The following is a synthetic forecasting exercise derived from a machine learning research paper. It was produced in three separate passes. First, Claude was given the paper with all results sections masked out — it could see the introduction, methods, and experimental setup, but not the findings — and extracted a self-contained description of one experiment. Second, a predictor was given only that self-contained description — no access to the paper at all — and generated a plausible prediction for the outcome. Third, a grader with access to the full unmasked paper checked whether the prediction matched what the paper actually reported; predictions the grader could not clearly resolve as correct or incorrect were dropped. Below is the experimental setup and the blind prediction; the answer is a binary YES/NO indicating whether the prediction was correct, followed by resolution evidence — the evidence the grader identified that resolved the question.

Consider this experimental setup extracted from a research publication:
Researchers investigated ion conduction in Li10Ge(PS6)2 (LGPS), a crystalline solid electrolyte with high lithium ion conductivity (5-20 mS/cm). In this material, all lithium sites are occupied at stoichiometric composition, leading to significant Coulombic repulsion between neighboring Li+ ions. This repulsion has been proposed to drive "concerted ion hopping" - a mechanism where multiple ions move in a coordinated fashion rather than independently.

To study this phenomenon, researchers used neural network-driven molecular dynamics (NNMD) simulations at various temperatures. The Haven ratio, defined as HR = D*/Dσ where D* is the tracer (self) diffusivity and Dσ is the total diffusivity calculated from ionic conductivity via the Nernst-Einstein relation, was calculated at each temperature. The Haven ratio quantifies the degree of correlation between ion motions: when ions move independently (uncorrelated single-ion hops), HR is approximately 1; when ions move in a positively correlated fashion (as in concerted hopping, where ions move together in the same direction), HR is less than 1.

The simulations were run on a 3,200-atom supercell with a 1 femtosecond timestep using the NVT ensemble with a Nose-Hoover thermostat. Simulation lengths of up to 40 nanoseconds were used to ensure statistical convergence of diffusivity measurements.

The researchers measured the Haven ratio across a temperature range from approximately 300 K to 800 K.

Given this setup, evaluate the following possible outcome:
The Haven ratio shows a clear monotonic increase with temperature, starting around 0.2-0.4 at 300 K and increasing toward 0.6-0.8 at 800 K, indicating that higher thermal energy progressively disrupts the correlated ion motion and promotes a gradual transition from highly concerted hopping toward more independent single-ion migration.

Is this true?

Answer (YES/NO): NO